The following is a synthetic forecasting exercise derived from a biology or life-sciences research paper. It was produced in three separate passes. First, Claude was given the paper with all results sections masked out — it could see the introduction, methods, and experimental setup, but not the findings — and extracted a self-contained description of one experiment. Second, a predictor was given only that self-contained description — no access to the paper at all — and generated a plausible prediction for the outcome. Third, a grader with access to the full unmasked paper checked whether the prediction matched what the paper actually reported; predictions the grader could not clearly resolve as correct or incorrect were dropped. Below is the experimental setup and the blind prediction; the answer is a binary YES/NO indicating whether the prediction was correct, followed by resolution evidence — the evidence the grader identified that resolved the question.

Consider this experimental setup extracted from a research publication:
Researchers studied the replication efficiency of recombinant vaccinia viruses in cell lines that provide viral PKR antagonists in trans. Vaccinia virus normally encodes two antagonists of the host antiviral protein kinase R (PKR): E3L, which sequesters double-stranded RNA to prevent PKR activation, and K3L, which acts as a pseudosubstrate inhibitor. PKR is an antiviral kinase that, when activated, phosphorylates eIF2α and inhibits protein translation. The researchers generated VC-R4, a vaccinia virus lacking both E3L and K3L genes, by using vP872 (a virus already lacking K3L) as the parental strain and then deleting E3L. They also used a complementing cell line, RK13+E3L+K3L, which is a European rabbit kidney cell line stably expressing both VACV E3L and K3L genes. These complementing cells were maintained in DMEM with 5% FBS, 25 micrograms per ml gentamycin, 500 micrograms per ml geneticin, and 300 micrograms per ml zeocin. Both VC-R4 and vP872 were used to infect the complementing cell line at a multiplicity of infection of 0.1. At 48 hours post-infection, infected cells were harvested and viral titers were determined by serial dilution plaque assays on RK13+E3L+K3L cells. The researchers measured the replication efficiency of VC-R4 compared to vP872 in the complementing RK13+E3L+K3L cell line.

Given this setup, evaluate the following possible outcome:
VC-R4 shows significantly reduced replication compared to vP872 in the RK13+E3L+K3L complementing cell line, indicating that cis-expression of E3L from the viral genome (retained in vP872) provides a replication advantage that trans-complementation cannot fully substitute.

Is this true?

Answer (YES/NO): YES